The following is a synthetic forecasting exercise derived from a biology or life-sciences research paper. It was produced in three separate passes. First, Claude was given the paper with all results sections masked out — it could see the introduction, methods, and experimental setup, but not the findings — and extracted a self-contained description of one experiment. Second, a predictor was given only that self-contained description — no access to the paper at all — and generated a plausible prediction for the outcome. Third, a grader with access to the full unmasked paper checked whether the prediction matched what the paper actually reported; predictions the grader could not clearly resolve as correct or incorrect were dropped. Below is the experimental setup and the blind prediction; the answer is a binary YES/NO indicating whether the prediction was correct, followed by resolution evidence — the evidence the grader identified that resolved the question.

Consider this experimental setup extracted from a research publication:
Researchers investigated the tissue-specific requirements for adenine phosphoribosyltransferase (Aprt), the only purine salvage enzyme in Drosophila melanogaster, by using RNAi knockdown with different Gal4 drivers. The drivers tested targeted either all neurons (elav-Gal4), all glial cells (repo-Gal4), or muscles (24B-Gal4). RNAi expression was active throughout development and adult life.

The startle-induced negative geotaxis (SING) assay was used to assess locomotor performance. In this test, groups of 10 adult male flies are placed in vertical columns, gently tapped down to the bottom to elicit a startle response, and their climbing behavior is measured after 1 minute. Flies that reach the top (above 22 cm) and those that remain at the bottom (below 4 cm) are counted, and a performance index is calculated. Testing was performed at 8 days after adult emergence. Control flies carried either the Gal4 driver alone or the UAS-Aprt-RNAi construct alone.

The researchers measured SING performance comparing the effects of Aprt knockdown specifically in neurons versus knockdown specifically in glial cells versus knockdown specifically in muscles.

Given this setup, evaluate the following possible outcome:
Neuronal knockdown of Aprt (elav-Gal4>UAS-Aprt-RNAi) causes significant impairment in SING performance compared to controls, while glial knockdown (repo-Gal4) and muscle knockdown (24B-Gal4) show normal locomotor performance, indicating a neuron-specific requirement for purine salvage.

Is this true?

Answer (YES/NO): NO